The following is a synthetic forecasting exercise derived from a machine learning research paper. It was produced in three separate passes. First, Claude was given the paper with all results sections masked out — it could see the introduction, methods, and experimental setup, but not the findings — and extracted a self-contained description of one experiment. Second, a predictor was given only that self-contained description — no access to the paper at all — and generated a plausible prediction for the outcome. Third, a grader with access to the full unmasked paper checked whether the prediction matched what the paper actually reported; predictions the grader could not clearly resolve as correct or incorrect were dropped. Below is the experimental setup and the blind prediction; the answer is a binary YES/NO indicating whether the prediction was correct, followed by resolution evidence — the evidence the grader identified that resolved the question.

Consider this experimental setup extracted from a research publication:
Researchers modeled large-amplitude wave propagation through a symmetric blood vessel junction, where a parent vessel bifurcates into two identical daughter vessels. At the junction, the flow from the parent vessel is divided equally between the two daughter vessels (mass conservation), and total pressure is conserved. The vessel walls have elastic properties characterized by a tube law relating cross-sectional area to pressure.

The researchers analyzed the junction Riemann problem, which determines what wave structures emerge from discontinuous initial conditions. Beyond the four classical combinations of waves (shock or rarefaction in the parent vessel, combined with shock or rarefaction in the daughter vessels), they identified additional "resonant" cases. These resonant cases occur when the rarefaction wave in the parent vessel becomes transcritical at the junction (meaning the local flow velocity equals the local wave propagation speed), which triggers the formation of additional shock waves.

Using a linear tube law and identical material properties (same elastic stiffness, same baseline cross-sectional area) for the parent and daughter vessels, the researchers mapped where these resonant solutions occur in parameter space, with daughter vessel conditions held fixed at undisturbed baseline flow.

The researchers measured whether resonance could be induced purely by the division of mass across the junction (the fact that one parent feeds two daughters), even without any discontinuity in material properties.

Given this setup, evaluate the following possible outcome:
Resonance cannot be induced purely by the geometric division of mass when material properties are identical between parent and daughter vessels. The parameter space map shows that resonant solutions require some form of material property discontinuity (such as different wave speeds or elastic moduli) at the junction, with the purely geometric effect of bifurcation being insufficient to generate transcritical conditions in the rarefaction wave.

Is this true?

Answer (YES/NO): NO